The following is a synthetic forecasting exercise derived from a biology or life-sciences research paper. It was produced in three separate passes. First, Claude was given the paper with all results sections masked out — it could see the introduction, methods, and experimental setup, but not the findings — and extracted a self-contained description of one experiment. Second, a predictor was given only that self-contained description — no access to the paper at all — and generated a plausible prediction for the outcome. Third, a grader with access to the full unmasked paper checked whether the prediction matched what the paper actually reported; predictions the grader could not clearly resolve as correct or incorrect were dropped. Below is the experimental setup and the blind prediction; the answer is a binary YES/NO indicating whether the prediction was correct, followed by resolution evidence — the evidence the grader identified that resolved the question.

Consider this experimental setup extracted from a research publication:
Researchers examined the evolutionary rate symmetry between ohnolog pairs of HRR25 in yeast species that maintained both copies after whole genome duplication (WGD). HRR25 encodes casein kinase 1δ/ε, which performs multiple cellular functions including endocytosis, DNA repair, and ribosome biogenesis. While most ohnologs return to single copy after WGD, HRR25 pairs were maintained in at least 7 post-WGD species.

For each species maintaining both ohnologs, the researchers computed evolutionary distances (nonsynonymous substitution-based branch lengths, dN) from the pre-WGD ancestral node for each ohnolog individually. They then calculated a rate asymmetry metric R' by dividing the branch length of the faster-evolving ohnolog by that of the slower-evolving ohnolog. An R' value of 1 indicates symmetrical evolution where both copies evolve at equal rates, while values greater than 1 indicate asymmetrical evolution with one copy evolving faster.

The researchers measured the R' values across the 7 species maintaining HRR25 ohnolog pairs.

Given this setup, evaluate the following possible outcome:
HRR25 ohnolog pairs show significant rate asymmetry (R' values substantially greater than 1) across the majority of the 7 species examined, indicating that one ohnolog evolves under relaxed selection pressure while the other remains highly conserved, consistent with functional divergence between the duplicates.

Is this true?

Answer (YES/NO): NO